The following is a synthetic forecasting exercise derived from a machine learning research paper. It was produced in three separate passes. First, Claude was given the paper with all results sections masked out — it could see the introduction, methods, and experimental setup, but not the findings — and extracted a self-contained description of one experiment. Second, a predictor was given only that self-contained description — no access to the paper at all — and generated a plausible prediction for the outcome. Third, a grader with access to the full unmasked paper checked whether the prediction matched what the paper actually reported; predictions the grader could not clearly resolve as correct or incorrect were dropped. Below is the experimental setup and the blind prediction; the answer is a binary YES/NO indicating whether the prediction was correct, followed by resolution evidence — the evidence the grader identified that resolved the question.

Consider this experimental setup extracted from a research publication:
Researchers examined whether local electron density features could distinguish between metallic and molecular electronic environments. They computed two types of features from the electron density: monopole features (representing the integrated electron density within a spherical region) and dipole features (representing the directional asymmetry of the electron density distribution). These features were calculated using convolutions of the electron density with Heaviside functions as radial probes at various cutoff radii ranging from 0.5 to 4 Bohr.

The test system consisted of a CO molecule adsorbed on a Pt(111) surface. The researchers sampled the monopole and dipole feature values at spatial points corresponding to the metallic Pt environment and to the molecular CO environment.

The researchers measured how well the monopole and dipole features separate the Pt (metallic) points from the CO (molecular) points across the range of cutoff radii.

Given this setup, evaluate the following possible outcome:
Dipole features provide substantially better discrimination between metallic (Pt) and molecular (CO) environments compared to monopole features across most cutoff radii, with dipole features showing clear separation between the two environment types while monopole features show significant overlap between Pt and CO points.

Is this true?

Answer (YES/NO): NO